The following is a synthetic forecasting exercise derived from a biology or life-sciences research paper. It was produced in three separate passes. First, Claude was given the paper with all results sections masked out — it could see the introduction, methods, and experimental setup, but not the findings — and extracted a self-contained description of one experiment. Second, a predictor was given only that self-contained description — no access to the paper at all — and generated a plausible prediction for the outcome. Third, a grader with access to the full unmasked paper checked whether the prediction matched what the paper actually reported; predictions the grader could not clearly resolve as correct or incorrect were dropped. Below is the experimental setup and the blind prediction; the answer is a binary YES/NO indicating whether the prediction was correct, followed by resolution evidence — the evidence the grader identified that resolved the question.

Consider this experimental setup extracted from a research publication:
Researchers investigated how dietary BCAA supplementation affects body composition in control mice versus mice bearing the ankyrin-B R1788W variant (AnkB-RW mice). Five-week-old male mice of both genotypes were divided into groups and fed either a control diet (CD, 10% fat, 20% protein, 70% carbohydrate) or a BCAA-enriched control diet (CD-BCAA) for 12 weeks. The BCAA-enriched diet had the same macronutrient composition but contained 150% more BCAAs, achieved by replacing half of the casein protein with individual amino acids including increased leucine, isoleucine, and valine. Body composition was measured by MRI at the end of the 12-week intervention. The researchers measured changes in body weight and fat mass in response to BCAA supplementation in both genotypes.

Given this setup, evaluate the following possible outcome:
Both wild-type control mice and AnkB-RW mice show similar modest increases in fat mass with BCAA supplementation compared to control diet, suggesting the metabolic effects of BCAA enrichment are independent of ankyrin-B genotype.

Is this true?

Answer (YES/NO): NO